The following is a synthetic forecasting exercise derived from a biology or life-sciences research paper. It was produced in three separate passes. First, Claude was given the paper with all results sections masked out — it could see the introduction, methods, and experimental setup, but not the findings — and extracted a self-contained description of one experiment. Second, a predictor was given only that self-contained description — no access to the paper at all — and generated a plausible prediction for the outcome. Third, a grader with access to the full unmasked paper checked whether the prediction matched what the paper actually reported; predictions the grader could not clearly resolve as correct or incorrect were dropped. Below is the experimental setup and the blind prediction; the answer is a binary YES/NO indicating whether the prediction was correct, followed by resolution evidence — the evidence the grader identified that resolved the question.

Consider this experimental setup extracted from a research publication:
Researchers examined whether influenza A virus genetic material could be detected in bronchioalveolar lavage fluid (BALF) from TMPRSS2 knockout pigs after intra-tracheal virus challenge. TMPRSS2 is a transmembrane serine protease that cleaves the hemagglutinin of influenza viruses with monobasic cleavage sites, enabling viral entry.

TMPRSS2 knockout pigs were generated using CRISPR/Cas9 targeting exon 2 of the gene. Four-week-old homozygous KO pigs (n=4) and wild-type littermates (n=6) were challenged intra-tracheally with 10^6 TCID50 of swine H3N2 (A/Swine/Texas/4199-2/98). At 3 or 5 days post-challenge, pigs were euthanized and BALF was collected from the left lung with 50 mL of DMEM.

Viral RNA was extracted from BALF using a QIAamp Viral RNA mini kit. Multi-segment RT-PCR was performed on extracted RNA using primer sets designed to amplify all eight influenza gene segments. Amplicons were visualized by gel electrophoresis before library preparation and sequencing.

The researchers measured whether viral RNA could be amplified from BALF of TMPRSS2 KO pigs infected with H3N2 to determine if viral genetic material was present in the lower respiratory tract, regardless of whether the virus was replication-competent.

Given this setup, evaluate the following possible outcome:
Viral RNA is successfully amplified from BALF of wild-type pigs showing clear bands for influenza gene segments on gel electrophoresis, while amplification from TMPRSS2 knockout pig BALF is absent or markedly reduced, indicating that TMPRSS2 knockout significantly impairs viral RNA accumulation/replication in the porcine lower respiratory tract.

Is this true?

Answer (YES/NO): NO